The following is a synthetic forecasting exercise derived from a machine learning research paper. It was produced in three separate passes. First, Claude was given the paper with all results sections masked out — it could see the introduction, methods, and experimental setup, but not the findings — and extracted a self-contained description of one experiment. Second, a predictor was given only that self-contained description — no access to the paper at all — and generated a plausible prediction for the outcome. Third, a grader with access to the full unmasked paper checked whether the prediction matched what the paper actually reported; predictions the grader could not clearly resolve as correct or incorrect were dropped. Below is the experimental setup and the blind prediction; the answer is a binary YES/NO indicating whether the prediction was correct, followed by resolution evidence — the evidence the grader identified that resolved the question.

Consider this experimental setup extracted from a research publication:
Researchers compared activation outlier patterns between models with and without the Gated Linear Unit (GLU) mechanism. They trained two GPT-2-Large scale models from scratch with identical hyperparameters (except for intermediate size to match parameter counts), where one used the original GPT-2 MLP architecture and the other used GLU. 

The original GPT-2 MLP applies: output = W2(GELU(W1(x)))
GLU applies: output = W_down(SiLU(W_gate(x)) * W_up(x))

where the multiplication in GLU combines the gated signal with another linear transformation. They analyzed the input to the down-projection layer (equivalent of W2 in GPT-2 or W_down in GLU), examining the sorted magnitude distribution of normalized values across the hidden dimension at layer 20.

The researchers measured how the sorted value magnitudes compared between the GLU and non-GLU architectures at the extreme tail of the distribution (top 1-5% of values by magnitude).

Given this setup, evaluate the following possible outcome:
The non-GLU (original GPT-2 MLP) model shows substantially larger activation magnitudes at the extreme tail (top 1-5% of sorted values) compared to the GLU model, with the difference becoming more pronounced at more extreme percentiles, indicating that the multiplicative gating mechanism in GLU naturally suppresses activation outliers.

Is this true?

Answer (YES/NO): NO